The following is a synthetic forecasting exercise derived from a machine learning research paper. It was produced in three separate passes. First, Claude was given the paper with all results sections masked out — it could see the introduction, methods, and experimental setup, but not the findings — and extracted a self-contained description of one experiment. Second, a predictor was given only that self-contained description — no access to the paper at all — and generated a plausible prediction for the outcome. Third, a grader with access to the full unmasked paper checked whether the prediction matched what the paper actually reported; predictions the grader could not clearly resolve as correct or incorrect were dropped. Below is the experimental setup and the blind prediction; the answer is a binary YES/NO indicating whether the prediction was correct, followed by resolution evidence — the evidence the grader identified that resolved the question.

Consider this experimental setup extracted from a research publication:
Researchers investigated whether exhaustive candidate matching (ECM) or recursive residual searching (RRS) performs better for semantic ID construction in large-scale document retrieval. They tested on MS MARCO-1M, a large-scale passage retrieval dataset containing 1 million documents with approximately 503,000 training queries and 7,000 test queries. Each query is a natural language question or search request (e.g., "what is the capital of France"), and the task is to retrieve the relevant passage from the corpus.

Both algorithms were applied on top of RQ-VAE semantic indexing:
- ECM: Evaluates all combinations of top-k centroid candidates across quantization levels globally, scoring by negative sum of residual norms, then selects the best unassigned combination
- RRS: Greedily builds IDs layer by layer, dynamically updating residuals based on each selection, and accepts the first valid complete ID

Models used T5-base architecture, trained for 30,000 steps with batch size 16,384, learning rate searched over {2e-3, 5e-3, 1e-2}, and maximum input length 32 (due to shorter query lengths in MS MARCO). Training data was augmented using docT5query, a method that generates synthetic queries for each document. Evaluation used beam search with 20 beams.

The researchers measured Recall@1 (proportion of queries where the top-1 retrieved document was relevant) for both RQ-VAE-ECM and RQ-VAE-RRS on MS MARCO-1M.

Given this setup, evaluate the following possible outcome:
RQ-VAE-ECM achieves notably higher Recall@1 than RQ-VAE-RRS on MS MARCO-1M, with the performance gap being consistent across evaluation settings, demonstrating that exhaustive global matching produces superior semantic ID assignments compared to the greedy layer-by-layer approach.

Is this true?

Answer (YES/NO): NO